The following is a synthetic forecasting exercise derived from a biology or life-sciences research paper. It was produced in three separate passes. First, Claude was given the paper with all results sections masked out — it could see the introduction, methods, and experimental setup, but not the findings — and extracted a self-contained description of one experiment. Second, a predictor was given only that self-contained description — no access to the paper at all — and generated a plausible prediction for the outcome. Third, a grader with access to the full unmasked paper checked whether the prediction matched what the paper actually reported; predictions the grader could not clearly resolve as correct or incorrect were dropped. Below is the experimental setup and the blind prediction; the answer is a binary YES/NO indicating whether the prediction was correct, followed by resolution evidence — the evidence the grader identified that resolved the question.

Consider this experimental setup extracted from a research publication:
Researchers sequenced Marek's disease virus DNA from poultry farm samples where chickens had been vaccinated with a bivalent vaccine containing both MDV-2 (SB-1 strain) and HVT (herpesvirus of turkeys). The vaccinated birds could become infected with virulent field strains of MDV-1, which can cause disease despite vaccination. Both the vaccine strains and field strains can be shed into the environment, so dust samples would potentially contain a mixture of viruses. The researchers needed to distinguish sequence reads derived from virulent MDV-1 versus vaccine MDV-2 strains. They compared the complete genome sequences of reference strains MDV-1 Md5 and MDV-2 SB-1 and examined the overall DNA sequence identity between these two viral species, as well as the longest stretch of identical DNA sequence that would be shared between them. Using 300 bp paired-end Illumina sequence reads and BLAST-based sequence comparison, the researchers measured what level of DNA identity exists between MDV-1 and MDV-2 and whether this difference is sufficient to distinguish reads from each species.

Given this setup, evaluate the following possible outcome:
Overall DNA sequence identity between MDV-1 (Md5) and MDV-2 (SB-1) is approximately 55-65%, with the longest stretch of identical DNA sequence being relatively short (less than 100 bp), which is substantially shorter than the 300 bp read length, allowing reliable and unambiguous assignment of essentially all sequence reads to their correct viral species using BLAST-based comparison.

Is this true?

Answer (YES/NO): YES